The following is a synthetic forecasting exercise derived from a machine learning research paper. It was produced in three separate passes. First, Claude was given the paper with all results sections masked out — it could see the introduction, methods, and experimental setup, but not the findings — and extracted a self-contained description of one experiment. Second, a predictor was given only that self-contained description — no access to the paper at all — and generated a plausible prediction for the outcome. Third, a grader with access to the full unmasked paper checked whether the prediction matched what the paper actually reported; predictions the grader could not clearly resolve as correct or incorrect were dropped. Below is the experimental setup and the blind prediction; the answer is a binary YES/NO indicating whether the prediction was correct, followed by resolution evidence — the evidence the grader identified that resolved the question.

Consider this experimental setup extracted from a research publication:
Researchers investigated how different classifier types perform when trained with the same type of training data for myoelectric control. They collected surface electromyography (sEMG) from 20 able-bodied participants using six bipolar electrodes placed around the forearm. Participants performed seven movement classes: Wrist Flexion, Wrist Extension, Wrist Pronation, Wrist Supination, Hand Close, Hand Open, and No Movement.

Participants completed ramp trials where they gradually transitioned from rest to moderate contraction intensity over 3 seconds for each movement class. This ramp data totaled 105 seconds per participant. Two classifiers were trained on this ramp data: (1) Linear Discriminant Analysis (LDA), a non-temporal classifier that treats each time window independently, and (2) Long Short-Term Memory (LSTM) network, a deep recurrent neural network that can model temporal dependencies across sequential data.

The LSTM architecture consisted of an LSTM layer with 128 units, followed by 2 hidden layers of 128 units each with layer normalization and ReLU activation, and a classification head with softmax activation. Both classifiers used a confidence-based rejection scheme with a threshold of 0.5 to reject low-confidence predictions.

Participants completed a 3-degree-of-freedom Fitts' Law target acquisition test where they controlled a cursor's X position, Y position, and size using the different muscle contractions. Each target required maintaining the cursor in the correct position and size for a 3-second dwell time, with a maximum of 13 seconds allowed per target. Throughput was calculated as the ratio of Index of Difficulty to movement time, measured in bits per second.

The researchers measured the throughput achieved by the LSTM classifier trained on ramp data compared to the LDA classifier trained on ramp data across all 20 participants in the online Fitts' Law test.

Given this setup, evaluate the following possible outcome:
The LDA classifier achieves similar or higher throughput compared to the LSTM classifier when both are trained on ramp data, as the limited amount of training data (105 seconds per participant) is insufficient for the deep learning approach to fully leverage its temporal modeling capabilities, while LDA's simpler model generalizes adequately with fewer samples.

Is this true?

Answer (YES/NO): YES